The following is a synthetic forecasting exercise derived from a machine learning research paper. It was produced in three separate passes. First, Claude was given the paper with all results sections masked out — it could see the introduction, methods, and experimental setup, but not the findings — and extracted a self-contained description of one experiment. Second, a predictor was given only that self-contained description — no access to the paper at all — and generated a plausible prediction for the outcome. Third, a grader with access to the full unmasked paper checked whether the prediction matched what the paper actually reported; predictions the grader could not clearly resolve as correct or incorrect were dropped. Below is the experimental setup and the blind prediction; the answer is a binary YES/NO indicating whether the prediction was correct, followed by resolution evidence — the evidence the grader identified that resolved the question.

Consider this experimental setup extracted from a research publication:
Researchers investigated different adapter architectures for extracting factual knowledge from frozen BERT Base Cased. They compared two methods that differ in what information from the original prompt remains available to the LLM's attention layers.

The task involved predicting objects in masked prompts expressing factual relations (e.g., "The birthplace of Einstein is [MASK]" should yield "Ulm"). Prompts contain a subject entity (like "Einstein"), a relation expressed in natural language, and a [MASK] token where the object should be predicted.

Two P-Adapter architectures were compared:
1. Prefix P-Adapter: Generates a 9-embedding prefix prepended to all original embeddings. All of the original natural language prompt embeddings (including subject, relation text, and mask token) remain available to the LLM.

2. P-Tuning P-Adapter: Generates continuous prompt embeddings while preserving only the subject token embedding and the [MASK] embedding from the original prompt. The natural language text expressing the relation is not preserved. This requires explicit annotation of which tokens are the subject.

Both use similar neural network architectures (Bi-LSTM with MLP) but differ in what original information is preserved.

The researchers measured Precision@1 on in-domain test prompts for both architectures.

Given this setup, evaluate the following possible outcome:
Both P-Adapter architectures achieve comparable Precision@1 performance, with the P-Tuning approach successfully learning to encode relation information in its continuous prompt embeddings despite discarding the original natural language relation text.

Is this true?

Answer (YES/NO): YES